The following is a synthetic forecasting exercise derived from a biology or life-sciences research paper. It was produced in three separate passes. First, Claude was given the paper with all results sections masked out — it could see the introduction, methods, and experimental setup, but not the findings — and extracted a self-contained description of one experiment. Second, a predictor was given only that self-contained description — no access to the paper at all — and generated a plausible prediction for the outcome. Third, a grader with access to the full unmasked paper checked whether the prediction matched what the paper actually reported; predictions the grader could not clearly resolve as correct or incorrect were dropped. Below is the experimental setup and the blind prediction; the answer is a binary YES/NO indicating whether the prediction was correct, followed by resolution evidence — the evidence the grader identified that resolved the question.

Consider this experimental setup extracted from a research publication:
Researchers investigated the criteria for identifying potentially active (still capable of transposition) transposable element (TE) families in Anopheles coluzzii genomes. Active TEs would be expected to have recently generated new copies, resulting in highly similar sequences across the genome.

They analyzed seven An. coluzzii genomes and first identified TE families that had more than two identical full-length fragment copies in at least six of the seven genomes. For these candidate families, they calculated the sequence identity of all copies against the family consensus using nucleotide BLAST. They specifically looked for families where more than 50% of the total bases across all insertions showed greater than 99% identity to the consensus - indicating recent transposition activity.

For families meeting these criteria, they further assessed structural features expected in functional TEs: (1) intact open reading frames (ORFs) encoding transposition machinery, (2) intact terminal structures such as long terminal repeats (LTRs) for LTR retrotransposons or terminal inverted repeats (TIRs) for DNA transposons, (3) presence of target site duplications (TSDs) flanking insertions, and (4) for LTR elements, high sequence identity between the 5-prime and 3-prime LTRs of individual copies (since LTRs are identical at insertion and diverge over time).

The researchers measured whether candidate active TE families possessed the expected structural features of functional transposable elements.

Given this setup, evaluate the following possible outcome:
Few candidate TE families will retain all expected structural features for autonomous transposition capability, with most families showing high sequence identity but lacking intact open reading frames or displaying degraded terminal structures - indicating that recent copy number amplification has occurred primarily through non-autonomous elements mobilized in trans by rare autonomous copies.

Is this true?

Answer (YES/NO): NO